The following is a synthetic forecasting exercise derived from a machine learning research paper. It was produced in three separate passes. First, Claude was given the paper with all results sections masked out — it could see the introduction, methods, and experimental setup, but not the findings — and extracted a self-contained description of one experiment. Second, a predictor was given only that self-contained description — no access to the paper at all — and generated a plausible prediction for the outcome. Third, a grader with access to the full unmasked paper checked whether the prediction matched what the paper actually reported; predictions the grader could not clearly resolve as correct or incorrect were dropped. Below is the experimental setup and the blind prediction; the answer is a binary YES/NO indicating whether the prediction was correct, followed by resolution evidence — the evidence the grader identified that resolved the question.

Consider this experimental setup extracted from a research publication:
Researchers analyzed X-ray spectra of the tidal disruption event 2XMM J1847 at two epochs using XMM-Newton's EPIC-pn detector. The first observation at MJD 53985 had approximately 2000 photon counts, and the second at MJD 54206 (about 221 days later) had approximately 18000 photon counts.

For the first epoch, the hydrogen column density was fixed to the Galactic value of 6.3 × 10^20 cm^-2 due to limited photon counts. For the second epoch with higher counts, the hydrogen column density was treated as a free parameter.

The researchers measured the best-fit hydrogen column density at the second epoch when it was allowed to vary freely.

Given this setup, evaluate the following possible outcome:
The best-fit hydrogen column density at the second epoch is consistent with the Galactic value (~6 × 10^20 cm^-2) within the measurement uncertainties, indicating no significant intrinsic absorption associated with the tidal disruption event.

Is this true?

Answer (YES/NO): NO